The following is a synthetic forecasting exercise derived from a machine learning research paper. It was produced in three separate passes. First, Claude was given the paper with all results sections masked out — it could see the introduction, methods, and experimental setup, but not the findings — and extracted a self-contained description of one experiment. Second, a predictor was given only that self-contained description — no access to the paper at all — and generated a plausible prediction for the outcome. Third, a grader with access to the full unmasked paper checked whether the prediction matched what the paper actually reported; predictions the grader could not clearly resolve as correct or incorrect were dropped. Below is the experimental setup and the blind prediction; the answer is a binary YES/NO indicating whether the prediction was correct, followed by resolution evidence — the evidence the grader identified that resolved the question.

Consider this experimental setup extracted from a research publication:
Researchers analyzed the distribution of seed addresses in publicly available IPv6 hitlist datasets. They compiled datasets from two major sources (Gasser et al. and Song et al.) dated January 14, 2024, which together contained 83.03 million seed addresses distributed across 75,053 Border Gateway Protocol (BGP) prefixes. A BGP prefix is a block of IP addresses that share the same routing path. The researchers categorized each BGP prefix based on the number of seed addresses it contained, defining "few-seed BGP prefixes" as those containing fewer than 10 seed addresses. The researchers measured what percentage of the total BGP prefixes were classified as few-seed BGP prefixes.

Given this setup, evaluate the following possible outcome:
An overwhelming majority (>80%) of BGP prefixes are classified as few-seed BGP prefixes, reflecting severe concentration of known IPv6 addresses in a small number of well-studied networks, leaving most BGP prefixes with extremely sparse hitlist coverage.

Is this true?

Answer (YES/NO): NO